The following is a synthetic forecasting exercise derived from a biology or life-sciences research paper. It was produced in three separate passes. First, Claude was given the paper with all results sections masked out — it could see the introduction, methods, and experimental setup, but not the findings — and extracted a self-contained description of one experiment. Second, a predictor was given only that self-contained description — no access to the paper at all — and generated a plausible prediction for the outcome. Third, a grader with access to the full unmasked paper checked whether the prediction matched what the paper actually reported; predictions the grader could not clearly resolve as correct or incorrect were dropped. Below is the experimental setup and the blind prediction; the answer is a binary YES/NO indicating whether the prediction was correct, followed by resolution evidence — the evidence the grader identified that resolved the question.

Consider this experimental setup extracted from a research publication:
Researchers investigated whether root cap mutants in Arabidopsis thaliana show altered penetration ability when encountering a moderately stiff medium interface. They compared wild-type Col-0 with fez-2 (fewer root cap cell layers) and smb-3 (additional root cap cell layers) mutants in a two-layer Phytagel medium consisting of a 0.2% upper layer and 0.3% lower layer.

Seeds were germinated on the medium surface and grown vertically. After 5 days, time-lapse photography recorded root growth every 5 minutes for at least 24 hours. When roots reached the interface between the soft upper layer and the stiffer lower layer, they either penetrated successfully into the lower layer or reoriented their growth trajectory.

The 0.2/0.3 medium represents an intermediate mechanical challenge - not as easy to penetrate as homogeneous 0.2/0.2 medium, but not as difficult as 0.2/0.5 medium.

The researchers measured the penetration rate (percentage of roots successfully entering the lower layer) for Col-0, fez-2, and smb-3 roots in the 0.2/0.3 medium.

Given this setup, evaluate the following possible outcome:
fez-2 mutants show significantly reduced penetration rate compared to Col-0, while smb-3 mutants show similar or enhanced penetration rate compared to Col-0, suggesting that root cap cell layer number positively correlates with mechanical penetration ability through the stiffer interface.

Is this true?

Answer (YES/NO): YES